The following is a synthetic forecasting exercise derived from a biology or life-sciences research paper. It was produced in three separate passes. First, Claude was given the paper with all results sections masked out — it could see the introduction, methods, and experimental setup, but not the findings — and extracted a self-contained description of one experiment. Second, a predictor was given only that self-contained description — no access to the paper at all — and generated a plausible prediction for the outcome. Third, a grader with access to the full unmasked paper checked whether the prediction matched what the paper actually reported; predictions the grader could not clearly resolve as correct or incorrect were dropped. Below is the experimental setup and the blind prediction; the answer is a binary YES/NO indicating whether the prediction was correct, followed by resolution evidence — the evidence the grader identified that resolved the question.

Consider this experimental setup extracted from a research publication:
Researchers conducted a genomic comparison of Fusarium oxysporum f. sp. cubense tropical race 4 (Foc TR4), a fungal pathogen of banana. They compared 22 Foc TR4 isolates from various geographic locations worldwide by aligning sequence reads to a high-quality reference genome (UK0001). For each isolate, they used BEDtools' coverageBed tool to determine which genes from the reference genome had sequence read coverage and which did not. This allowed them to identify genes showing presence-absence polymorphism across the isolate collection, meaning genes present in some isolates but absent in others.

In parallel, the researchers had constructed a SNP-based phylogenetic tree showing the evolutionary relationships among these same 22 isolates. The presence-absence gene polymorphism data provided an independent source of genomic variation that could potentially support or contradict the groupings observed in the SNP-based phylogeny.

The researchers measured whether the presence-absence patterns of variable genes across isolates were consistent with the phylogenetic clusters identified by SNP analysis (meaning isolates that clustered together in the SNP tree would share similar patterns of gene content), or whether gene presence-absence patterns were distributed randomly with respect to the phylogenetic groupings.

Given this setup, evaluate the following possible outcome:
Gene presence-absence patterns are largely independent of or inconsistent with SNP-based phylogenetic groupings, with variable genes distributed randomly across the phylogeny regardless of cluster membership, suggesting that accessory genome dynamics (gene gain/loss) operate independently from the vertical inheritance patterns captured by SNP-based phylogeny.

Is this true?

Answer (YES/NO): NO